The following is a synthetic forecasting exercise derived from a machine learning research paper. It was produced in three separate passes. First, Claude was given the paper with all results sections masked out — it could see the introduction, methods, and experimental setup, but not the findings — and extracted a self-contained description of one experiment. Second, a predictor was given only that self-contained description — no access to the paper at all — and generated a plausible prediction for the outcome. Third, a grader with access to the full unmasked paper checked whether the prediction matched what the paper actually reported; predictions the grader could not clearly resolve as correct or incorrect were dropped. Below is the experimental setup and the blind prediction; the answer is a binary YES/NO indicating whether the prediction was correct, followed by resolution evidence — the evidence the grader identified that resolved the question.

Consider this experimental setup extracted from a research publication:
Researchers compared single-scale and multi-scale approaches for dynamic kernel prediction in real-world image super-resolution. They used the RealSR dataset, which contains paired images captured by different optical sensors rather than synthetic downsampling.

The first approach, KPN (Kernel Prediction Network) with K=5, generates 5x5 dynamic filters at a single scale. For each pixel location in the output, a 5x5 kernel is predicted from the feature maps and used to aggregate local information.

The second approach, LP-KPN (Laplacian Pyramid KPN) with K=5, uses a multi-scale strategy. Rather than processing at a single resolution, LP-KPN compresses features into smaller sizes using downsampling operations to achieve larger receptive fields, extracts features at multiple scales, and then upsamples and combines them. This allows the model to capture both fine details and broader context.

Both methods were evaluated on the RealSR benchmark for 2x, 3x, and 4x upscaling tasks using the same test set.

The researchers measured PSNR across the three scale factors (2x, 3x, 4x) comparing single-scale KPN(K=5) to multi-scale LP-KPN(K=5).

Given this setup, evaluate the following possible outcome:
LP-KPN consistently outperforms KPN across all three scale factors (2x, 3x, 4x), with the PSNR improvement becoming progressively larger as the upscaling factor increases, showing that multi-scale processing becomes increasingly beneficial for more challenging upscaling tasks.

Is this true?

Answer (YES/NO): YES